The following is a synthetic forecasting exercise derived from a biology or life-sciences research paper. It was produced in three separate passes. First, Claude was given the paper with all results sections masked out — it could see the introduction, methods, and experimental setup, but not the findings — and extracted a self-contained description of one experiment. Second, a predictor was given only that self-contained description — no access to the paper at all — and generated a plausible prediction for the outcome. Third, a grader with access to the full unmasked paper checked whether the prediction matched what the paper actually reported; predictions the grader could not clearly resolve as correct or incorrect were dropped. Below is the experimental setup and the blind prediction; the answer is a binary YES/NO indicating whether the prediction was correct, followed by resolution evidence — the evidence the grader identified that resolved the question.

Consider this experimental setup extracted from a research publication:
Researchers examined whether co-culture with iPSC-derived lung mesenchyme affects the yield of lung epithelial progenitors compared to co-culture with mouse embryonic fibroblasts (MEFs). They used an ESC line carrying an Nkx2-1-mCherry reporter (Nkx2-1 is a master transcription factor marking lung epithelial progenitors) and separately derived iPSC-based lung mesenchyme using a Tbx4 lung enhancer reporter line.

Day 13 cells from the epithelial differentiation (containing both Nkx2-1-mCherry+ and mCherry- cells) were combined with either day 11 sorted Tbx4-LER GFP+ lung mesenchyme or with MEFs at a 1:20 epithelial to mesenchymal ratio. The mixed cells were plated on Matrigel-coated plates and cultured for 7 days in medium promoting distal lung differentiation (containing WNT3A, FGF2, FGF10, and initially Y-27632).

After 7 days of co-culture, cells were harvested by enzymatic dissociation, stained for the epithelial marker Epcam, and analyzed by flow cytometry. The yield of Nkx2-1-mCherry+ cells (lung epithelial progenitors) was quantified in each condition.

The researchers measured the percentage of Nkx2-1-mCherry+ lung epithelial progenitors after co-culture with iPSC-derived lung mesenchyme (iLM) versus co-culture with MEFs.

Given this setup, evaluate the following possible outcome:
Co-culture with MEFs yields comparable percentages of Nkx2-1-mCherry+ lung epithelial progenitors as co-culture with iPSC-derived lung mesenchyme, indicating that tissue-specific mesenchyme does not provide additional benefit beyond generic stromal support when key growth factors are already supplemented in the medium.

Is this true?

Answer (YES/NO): NO